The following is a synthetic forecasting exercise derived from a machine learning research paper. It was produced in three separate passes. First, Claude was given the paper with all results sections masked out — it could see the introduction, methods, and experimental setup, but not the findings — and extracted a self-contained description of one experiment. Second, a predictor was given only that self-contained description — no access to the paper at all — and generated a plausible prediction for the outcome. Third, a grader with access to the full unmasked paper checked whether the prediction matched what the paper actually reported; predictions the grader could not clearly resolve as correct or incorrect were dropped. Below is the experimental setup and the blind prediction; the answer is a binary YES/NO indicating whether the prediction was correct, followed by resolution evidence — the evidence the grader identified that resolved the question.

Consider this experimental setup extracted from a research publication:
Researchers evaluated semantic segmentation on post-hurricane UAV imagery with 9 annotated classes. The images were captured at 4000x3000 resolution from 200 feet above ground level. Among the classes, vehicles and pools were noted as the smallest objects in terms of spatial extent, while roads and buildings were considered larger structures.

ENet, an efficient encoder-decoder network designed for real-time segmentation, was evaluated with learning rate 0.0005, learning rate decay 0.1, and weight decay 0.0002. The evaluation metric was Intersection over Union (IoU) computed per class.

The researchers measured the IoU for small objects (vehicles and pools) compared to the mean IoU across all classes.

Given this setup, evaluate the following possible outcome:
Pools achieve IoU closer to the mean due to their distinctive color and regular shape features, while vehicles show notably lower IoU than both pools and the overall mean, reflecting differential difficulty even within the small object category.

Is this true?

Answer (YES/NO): YES